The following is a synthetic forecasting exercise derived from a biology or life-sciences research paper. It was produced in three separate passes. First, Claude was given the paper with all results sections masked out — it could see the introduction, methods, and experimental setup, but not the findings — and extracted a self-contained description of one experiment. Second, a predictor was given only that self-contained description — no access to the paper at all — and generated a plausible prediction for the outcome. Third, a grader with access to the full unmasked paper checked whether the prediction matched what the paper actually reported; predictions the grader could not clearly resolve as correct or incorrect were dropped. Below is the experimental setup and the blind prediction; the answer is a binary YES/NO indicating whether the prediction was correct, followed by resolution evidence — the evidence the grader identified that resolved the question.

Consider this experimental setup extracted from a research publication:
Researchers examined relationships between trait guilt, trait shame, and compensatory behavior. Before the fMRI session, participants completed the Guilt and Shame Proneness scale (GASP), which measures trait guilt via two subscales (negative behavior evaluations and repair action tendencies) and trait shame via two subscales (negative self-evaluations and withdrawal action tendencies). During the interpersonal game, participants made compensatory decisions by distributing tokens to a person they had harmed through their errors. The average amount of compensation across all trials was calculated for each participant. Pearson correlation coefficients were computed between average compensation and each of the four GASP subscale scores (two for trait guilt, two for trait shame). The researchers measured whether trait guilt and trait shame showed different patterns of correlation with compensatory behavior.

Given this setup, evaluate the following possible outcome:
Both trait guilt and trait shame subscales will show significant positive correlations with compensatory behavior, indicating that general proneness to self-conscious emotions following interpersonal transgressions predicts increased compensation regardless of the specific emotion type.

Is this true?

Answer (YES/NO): NO